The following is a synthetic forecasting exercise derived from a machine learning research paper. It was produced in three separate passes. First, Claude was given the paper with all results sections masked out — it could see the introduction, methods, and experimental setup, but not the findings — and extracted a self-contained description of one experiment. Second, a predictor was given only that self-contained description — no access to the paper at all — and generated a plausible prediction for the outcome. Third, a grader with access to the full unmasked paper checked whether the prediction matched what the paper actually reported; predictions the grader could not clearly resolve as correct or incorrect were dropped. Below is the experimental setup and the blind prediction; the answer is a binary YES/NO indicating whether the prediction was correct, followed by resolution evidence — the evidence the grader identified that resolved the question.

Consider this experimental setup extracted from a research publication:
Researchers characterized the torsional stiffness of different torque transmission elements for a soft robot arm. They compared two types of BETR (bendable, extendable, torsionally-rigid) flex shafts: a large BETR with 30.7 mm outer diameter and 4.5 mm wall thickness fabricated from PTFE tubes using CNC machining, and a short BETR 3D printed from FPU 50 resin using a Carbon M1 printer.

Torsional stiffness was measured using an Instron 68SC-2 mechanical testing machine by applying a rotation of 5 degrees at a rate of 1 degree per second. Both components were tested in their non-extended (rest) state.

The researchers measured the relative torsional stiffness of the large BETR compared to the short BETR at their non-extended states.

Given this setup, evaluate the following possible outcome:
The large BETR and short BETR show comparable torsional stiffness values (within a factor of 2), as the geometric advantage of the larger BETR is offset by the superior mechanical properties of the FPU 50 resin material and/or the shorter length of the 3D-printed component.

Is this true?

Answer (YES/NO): NO